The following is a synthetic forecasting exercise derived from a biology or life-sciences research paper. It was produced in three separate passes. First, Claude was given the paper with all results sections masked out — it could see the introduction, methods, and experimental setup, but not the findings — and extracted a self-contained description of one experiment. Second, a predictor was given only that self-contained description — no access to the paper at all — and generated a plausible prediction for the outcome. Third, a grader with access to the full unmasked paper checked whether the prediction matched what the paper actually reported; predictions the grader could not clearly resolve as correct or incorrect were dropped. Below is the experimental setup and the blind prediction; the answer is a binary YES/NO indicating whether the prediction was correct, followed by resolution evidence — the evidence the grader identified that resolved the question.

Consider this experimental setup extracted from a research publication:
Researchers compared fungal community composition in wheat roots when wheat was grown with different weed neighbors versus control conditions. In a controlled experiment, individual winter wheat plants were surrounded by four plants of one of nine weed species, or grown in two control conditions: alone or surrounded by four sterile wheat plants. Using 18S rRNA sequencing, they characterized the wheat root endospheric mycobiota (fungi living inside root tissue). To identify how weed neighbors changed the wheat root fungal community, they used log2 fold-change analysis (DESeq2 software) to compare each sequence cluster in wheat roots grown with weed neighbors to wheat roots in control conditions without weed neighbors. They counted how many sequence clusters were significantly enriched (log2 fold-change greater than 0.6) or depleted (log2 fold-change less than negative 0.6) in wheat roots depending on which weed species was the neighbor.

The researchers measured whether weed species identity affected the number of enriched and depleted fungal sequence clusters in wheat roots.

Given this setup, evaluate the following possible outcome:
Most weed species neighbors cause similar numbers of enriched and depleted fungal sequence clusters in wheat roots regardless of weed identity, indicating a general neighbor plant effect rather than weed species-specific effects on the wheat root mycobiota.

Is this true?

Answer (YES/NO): NO